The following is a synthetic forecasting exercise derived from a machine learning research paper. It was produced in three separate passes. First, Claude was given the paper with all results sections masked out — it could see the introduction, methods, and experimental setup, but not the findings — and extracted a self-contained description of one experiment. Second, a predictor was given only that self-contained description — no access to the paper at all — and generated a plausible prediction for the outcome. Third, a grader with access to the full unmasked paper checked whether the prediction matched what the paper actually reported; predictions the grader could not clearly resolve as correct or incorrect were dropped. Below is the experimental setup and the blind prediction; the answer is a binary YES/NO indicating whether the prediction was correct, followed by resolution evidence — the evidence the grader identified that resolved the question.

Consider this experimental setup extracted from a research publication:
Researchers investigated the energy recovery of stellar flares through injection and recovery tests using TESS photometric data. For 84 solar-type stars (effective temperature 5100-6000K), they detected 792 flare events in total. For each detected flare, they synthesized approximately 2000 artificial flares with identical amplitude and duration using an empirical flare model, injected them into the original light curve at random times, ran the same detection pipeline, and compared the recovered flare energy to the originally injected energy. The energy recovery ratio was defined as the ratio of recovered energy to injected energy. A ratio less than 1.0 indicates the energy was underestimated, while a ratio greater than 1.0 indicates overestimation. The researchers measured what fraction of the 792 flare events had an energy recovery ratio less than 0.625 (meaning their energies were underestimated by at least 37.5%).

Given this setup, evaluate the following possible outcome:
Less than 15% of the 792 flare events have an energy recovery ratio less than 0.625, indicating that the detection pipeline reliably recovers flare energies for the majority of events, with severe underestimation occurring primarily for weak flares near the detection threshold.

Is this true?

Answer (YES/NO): NO